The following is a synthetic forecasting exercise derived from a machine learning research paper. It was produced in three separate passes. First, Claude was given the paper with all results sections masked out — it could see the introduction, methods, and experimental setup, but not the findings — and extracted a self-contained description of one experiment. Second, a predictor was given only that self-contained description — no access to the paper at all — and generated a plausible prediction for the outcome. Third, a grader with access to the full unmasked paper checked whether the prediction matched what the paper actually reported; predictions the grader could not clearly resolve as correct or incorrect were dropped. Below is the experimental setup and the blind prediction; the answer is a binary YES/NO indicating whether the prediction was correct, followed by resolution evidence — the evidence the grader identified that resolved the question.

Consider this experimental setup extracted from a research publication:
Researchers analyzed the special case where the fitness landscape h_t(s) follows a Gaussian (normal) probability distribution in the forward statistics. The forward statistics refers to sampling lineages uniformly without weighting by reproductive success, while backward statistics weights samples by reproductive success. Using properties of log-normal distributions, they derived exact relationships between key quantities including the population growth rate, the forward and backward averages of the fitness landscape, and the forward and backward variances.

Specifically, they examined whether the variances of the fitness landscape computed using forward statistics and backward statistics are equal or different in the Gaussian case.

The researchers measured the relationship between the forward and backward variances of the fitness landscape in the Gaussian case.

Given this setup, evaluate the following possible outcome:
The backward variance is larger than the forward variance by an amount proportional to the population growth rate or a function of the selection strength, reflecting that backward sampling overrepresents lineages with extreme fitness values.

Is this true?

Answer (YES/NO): NO